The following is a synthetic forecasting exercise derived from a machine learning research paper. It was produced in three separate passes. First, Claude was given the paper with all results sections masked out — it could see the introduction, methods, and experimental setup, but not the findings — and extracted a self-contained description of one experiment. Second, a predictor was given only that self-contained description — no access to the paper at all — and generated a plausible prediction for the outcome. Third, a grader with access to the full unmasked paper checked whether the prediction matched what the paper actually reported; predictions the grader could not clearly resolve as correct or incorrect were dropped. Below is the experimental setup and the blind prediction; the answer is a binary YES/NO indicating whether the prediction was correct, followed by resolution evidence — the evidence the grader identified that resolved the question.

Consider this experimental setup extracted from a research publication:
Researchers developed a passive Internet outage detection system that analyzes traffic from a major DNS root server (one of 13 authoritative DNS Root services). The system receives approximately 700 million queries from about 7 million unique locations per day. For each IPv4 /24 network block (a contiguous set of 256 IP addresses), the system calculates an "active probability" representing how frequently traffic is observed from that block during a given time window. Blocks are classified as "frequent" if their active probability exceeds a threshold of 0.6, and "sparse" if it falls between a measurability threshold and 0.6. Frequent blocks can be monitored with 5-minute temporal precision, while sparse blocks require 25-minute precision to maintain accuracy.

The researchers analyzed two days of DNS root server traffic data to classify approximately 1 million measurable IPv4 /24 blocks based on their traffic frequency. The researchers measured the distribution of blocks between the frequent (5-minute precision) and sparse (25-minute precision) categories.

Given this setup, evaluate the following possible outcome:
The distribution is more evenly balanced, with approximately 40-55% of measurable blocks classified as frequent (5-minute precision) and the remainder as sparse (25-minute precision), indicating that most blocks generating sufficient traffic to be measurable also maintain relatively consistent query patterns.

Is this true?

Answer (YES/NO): NO